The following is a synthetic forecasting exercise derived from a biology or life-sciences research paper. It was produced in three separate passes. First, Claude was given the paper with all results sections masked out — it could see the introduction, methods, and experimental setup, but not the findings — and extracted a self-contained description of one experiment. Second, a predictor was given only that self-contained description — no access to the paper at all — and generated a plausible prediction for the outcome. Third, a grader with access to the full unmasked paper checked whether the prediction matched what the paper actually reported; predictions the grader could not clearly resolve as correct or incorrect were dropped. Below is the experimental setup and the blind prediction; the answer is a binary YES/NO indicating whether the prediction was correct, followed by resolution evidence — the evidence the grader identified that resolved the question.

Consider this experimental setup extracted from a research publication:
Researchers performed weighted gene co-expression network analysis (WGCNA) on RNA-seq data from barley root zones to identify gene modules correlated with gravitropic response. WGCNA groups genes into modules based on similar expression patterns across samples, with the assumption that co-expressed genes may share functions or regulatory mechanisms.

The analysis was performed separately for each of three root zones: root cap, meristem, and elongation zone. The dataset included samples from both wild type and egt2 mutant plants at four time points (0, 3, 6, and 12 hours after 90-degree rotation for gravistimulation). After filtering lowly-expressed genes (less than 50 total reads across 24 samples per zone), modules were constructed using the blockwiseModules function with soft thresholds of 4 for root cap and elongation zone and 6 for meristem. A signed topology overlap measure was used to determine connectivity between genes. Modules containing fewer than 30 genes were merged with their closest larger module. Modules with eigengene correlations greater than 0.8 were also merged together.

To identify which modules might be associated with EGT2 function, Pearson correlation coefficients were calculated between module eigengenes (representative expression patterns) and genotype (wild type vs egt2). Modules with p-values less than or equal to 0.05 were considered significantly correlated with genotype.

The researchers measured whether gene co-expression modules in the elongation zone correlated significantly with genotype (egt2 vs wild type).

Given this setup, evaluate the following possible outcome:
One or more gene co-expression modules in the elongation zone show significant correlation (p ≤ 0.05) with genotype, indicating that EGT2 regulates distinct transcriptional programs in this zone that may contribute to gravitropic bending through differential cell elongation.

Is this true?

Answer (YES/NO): YES